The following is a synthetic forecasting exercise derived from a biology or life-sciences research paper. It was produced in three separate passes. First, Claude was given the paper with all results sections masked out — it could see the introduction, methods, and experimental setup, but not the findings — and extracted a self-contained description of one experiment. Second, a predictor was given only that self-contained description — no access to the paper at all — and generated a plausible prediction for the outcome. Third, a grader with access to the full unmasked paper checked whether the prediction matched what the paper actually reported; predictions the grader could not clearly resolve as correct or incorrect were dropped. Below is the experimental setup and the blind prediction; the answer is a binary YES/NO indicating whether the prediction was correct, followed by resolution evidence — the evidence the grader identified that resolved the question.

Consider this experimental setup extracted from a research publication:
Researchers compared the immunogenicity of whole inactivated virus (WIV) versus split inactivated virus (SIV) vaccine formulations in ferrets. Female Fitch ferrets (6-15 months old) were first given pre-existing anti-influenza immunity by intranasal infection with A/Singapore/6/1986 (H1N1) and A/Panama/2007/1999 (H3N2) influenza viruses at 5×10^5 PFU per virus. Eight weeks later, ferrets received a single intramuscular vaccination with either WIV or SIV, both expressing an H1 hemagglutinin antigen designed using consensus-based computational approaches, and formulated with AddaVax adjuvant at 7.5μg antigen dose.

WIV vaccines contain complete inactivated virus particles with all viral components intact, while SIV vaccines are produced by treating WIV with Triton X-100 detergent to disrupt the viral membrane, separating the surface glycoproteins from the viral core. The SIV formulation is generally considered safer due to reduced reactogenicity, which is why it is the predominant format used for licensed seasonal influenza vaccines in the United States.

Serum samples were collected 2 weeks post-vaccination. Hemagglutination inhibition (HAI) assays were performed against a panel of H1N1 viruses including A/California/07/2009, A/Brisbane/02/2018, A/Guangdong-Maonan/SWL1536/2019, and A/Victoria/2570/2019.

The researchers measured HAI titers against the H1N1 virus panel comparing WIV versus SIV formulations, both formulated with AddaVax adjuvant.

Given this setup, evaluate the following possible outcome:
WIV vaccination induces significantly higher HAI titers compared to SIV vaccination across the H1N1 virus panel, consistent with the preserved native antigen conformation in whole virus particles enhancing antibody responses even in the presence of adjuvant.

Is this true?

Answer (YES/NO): YES